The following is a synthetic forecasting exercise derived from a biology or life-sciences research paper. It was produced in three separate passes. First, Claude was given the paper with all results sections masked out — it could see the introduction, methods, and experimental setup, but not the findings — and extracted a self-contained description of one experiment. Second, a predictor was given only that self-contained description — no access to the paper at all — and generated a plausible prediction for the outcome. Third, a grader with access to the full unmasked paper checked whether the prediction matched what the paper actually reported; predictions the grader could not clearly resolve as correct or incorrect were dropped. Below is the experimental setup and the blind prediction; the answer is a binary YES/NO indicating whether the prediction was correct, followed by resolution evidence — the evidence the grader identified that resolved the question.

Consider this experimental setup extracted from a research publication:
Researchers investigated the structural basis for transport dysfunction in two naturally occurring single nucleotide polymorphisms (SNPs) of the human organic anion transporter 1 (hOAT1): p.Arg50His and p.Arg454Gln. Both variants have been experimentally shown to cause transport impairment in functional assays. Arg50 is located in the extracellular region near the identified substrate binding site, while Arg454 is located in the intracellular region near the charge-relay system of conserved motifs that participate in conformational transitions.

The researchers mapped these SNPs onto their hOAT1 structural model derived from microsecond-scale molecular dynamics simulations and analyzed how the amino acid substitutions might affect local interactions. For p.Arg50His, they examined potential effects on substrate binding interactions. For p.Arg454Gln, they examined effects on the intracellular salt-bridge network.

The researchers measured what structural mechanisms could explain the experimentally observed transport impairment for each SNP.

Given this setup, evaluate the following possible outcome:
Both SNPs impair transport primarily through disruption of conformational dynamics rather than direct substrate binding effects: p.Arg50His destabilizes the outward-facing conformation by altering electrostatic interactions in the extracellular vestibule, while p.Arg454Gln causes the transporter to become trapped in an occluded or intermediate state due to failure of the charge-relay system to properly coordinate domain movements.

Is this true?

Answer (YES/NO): NO